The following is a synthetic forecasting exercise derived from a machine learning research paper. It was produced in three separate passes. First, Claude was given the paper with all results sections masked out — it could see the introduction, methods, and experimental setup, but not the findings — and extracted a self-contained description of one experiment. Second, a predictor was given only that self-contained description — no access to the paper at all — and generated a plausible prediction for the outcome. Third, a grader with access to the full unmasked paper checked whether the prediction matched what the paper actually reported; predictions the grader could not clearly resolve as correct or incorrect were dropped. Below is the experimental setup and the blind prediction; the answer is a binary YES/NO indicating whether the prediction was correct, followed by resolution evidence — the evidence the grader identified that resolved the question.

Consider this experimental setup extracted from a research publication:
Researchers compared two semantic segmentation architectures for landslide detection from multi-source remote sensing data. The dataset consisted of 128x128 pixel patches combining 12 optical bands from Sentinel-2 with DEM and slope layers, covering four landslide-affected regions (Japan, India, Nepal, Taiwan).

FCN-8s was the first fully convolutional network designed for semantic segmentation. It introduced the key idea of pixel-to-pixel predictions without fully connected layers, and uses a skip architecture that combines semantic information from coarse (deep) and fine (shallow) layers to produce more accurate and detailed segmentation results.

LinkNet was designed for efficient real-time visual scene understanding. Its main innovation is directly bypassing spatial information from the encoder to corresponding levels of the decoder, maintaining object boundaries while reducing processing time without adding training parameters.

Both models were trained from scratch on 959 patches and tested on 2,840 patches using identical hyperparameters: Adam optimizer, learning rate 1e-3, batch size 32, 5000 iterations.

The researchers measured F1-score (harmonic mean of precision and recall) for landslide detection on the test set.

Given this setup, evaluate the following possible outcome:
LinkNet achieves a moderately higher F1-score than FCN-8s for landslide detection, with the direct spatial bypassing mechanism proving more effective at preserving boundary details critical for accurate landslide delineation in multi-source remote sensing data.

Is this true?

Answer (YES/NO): NO